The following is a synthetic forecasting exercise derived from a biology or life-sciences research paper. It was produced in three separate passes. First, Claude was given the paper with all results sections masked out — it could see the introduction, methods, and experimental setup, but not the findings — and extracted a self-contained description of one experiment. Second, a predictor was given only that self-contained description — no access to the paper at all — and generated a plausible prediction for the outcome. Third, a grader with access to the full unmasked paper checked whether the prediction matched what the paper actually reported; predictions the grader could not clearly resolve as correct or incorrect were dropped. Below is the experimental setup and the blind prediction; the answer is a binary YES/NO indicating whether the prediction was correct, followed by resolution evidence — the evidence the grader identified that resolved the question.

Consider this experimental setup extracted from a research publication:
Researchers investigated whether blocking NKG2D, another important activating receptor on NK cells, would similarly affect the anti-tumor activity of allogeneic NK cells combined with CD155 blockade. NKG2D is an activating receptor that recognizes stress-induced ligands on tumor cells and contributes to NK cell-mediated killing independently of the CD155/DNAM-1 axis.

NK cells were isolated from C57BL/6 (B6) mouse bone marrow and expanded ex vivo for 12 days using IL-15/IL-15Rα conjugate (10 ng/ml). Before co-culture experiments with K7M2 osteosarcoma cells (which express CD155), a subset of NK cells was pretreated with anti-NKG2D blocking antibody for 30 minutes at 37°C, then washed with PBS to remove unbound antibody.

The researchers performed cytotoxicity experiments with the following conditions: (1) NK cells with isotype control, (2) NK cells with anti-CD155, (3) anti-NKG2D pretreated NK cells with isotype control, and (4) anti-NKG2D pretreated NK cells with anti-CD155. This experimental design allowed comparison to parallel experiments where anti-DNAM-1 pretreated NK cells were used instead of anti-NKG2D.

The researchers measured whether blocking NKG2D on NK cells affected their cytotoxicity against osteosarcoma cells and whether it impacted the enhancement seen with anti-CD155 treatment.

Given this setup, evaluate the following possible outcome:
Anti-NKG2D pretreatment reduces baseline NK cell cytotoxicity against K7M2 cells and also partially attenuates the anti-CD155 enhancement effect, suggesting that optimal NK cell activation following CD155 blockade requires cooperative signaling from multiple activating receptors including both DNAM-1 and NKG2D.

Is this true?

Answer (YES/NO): NO